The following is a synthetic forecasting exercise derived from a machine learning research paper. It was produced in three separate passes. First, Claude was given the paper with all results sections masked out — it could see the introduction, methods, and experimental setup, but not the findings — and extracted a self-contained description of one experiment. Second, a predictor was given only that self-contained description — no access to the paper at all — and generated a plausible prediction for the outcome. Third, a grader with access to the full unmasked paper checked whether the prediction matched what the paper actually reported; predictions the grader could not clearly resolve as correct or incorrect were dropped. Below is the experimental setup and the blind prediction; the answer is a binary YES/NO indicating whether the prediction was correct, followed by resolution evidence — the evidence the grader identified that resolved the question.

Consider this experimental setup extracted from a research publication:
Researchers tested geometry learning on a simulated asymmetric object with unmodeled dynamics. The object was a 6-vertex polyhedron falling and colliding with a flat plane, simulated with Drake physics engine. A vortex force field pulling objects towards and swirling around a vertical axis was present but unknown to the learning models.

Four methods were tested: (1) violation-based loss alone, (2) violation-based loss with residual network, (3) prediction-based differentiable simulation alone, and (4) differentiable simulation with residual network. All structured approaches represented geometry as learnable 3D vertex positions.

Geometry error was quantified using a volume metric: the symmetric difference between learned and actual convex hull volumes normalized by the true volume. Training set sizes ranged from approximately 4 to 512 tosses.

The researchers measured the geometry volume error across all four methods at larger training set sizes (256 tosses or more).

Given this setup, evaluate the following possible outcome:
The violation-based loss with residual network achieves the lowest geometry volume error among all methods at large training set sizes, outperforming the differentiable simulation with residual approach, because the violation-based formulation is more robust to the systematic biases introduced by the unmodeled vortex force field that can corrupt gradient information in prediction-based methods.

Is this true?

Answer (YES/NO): NO